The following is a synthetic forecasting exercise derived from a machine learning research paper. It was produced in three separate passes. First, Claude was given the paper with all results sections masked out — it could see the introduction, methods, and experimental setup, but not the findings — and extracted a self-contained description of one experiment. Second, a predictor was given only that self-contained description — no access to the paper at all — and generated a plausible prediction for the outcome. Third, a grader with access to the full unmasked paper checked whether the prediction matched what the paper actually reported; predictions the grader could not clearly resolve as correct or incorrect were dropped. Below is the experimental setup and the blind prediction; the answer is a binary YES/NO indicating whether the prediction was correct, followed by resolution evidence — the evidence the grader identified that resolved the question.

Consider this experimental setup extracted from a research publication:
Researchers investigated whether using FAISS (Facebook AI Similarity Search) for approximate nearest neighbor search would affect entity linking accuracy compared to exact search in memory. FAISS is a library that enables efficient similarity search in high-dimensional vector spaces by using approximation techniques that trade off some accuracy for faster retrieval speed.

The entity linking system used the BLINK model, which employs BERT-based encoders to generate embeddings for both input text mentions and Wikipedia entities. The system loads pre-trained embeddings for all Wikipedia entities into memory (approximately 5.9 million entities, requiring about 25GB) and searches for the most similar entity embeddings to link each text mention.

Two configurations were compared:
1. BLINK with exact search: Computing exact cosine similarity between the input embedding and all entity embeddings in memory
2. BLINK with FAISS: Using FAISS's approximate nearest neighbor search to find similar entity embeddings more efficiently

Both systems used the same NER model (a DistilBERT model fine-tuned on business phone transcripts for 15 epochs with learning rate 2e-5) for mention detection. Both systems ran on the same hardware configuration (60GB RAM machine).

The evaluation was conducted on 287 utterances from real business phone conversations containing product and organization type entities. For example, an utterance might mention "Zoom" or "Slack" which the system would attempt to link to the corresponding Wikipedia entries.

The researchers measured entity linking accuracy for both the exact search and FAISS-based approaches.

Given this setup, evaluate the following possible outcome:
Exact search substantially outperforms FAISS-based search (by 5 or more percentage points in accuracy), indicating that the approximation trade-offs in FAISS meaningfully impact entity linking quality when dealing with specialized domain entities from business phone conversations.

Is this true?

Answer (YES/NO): NO